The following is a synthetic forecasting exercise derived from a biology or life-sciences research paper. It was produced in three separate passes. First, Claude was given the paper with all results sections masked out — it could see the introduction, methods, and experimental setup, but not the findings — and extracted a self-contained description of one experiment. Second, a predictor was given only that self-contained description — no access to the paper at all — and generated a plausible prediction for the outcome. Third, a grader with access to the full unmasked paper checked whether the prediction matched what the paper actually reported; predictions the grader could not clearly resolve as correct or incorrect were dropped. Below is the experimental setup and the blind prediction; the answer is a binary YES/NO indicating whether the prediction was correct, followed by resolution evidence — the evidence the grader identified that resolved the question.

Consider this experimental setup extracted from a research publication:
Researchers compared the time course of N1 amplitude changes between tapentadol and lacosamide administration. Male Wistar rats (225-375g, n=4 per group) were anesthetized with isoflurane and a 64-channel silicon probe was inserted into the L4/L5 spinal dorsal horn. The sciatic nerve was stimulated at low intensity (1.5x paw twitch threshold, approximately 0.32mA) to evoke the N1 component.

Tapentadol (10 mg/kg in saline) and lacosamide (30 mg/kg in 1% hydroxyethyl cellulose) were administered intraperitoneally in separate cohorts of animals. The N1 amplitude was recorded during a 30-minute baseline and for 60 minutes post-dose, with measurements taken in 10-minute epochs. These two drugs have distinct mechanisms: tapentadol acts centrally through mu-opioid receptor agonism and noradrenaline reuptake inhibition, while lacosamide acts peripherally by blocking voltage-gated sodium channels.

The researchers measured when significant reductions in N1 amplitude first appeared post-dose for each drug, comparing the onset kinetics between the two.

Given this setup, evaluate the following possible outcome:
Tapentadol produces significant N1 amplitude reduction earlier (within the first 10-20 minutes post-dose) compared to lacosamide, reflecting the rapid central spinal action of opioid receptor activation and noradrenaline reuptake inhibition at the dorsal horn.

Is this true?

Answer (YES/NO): YES